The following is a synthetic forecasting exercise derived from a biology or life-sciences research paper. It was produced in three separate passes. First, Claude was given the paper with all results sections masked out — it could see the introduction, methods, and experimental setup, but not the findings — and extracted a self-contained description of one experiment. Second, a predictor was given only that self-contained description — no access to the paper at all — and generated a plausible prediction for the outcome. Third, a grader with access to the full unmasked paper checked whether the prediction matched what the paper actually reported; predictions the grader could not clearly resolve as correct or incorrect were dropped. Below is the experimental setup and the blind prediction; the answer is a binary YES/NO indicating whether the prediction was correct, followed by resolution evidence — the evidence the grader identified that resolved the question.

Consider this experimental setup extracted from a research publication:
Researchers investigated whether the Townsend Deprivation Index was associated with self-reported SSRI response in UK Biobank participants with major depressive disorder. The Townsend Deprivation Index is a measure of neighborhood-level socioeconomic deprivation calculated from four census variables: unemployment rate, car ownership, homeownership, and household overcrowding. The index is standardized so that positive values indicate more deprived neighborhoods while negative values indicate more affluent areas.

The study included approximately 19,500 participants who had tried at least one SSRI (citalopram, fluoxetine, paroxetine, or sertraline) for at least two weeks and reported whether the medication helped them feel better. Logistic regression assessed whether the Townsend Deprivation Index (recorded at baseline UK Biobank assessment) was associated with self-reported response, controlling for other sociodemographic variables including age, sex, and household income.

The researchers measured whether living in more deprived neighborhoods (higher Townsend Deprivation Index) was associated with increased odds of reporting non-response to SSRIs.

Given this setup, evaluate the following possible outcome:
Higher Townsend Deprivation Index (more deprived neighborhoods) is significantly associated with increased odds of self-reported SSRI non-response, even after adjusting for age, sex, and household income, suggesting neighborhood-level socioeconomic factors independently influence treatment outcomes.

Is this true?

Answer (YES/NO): NO